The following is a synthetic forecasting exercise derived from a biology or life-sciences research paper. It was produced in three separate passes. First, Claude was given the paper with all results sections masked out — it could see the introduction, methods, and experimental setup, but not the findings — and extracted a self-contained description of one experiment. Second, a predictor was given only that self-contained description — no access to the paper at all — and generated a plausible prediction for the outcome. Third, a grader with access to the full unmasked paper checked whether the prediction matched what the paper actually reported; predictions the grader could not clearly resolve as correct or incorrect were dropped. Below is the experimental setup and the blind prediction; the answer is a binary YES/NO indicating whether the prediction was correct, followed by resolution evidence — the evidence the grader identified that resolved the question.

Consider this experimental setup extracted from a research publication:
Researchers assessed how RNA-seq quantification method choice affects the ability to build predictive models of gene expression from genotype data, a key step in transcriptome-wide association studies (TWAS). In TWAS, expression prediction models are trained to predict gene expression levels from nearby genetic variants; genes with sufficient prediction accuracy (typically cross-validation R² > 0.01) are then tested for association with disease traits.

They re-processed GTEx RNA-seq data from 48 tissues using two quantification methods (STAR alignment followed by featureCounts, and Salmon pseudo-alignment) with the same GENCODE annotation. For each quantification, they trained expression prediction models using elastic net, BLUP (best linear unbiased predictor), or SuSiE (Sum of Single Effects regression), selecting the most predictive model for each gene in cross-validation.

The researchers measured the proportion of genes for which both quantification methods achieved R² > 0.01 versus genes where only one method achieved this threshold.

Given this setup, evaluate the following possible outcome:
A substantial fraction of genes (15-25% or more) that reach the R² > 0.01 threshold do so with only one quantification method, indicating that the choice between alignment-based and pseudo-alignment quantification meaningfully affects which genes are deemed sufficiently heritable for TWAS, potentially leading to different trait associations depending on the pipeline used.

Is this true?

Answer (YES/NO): YES